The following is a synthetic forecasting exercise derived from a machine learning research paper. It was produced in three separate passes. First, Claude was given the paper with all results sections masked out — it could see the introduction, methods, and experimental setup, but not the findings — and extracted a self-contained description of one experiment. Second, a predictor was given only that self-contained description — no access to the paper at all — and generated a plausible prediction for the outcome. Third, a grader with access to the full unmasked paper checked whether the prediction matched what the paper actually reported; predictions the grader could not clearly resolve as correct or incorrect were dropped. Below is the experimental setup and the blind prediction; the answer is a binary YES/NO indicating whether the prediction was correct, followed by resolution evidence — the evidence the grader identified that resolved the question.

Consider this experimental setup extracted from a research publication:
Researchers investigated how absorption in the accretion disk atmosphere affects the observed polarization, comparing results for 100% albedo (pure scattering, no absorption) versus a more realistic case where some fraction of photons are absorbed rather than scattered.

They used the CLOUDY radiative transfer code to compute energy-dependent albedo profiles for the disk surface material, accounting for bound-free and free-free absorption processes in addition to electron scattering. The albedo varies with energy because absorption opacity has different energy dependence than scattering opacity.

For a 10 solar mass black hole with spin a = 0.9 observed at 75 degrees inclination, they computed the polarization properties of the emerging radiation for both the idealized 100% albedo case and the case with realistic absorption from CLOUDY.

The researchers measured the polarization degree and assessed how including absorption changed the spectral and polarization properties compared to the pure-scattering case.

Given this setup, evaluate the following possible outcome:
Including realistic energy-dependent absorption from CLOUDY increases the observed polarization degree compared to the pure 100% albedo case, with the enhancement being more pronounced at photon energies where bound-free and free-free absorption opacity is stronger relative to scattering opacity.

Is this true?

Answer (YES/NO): NO